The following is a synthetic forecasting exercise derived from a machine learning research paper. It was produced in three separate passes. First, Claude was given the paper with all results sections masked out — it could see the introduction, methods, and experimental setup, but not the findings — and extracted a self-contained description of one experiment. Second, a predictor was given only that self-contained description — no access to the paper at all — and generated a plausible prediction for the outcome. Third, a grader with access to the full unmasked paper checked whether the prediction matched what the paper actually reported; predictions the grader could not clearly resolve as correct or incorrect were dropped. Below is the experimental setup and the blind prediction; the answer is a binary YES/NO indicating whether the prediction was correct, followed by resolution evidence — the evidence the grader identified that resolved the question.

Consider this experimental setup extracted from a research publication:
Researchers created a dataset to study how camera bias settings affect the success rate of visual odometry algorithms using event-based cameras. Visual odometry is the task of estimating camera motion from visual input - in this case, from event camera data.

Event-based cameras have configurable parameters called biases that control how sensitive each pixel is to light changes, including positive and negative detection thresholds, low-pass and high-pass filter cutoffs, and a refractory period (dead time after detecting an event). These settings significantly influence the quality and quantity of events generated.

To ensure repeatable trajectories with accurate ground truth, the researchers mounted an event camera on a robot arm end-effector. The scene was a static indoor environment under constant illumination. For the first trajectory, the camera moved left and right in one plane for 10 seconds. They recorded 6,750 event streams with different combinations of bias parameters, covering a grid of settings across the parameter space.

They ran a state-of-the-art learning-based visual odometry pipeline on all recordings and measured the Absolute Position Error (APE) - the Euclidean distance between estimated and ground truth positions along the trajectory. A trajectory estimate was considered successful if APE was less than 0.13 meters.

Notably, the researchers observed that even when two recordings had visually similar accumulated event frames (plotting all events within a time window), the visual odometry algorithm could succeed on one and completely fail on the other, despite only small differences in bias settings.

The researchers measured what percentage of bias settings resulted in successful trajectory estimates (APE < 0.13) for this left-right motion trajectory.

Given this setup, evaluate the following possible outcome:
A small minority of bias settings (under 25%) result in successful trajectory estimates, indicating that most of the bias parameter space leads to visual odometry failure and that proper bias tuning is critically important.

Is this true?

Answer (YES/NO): YES